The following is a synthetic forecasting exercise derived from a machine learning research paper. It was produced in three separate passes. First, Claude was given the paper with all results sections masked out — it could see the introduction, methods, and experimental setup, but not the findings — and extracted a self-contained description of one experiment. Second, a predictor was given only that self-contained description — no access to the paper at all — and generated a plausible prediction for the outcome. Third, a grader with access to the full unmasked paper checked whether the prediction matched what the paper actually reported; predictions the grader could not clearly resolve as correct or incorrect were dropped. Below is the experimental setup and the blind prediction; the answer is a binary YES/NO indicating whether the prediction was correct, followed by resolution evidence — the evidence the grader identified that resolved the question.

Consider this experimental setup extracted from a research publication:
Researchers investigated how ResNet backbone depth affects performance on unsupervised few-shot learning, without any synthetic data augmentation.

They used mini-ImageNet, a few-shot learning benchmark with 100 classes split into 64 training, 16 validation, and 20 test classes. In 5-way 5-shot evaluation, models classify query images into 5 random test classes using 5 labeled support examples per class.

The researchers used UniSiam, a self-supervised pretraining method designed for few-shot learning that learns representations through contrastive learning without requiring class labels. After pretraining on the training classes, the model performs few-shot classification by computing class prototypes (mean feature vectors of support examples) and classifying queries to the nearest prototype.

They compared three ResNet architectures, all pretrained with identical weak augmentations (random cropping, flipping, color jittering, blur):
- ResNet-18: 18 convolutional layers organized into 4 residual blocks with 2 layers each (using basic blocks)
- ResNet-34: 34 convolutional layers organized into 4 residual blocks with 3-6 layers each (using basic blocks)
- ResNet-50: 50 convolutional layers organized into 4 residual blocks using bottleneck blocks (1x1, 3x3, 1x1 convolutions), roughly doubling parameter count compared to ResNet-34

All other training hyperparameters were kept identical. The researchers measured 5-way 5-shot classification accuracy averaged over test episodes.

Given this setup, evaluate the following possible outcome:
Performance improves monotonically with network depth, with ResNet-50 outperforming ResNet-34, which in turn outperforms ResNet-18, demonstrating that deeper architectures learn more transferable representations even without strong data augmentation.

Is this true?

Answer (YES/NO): YES